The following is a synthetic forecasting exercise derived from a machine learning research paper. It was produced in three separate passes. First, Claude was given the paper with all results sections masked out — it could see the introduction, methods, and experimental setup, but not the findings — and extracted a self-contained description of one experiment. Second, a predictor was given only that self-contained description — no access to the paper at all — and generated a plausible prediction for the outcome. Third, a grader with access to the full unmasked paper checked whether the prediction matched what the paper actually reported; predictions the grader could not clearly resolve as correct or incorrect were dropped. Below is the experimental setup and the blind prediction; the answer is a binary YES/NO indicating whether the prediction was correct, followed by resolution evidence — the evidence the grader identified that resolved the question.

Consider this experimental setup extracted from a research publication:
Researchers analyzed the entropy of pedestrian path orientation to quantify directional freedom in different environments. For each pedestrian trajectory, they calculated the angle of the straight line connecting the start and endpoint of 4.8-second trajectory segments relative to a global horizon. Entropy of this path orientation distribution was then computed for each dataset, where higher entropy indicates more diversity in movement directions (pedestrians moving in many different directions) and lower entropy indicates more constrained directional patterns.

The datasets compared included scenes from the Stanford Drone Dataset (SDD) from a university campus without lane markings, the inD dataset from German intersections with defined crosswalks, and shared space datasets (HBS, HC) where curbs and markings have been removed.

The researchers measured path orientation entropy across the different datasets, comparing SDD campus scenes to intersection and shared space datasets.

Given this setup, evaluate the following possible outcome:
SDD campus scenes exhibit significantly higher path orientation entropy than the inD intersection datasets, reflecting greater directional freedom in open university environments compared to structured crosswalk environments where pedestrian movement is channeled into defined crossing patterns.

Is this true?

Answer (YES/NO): NO